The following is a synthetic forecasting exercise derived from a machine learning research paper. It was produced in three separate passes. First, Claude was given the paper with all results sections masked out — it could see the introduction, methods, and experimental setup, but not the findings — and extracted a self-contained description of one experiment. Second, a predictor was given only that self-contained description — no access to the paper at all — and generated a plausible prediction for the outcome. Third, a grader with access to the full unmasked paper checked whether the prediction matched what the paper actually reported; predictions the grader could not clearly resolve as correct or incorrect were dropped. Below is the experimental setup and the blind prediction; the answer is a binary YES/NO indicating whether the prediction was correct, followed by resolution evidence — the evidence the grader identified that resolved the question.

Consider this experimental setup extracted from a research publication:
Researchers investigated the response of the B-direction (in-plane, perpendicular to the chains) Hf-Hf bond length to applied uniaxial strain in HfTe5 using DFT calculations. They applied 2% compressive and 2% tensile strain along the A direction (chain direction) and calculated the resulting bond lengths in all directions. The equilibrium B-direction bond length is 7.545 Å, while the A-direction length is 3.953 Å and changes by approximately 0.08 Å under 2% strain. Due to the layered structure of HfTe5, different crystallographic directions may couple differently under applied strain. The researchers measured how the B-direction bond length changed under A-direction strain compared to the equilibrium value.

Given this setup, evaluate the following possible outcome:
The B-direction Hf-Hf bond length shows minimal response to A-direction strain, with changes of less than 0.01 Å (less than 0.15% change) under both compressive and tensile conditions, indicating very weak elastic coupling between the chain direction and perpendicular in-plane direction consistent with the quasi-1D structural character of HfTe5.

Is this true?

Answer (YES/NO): YES